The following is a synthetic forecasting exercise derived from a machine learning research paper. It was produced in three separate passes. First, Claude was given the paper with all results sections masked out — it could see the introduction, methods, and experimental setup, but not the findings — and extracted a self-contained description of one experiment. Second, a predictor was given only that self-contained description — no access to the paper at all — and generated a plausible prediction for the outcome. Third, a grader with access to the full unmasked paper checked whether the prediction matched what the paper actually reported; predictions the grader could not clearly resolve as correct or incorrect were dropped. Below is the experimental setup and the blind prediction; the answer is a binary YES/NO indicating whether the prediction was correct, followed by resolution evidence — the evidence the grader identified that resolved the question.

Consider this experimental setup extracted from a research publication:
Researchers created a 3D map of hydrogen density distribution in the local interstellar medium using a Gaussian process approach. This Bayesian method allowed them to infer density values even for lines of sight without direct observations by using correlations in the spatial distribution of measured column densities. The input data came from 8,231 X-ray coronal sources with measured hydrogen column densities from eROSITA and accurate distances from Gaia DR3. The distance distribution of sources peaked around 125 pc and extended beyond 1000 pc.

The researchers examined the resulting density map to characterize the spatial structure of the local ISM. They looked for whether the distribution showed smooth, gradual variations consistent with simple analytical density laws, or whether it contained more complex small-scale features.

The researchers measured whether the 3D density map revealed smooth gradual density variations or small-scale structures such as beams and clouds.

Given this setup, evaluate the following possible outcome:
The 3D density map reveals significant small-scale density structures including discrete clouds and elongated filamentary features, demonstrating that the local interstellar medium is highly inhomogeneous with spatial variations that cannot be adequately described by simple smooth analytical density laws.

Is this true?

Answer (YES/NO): YES